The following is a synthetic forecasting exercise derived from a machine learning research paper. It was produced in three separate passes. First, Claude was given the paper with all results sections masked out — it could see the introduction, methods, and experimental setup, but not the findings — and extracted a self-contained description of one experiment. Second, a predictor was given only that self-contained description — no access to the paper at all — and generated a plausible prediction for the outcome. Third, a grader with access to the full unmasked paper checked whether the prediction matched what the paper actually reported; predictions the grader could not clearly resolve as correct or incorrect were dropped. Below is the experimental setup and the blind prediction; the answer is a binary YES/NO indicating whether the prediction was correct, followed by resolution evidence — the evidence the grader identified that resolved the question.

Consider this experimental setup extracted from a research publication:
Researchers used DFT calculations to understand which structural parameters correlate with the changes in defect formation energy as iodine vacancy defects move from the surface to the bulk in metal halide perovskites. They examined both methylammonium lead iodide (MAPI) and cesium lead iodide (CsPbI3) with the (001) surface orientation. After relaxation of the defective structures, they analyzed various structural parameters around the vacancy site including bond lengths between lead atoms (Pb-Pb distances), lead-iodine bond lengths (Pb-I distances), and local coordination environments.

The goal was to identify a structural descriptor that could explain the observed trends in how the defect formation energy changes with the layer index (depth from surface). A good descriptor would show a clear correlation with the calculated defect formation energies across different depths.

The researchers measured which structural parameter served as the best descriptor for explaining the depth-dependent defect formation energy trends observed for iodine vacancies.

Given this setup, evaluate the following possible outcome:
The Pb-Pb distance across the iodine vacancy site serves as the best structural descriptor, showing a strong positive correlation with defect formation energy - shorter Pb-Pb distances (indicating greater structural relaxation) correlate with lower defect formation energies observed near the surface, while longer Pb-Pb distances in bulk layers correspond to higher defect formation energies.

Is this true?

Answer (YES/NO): NO